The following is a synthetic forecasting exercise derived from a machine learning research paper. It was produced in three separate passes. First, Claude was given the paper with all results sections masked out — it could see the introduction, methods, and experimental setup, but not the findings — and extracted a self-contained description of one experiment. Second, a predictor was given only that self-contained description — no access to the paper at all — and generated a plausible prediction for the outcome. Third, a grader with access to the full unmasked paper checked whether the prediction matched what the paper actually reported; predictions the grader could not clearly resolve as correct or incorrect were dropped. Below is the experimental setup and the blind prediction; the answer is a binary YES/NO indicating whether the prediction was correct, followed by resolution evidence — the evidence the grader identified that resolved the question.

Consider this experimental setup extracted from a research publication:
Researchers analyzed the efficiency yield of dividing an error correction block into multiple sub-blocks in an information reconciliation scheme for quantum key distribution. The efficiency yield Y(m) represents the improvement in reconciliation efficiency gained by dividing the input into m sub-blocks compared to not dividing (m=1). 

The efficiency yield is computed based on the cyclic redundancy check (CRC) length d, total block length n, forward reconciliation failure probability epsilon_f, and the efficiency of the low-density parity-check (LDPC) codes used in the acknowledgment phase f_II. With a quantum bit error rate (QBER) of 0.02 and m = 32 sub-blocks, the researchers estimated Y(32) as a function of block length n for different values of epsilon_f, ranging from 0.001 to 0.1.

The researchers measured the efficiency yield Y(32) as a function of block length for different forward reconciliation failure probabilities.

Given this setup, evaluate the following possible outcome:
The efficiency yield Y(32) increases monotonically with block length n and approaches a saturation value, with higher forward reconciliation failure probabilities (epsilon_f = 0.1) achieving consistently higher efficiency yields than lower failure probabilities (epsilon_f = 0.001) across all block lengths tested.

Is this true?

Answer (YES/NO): YES